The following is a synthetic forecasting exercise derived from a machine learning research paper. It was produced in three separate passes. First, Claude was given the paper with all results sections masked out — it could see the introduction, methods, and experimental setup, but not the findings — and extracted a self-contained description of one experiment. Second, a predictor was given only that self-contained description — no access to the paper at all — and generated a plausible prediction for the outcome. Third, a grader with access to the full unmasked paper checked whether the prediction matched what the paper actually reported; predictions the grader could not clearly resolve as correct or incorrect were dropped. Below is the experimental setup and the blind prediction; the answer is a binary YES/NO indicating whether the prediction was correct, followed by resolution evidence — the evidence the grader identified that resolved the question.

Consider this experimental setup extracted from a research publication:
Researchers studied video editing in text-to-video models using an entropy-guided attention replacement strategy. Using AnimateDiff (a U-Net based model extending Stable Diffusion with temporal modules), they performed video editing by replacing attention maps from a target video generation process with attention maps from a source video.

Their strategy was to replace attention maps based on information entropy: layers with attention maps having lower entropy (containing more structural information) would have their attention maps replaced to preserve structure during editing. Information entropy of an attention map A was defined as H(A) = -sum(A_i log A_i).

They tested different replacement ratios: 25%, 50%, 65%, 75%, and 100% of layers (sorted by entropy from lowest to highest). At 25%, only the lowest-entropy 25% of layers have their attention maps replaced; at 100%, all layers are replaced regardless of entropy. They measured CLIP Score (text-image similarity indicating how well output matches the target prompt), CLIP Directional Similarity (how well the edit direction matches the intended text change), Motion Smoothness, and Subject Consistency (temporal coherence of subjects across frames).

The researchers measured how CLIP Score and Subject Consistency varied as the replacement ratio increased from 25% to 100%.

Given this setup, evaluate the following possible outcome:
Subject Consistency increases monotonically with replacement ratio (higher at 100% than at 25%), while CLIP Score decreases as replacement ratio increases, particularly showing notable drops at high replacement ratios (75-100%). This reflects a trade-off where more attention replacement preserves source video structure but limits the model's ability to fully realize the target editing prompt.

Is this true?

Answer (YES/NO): NO